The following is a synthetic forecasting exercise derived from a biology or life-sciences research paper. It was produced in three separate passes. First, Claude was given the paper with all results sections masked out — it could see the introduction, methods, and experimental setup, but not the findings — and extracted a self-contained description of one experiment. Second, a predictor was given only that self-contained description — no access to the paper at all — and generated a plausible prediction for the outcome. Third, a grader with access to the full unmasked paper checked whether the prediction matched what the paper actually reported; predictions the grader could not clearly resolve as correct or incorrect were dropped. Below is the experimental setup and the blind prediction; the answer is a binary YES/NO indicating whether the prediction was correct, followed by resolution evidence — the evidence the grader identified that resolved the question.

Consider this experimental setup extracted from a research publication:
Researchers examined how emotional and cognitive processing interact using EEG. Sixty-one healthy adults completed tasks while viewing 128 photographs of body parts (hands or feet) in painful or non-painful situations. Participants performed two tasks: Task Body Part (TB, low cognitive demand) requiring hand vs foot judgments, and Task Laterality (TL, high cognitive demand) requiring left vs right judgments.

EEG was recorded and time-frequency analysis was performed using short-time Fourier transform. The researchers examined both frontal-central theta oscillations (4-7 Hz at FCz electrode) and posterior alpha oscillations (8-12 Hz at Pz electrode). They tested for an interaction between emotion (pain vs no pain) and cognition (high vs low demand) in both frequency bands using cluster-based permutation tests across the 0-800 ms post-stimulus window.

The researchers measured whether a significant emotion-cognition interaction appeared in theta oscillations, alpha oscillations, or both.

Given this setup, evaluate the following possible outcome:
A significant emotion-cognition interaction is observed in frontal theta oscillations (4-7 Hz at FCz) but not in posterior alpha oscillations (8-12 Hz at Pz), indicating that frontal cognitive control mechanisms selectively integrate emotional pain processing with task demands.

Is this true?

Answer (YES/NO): NO